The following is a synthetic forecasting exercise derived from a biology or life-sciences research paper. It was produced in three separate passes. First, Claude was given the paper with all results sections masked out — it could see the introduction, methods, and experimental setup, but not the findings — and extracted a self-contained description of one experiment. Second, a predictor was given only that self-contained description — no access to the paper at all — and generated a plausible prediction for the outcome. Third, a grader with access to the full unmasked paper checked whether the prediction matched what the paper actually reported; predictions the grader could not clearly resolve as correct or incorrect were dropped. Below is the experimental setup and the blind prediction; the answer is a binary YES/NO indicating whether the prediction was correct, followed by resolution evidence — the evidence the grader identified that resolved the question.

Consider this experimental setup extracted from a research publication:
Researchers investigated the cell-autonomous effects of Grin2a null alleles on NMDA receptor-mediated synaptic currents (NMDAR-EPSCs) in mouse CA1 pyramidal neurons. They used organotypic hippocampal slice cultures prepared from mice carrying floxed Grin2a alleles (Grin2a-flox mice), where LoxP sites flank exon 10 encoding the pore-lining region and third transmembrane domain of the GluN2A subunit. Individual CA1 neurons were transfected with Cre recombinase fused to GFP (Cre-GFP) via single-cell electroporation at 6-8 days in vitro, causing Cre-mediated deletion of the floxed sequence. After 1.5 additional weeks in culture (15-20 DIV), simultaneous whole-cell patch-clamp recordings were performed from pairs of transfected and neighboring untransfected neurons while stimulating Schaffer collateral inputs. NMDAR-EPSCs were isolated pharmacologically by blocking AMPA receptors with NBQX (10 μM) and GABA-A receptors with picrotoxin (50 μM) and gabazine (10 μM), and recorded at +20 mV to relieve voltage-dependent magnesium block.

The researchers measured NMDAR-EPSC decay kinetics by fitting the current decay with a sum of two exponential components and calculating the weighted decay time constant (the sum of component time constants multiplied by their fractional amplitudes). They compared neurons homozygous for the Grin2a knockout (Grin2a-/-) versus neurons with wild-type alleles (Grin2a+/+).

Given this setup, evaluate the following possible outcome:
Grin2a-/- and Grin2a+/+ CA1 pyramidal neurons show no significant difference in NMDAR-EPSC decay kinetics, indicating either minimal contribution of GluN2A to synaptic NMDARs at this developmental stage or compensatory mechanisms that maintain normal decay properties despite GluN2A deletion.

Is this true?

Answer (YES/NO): NO